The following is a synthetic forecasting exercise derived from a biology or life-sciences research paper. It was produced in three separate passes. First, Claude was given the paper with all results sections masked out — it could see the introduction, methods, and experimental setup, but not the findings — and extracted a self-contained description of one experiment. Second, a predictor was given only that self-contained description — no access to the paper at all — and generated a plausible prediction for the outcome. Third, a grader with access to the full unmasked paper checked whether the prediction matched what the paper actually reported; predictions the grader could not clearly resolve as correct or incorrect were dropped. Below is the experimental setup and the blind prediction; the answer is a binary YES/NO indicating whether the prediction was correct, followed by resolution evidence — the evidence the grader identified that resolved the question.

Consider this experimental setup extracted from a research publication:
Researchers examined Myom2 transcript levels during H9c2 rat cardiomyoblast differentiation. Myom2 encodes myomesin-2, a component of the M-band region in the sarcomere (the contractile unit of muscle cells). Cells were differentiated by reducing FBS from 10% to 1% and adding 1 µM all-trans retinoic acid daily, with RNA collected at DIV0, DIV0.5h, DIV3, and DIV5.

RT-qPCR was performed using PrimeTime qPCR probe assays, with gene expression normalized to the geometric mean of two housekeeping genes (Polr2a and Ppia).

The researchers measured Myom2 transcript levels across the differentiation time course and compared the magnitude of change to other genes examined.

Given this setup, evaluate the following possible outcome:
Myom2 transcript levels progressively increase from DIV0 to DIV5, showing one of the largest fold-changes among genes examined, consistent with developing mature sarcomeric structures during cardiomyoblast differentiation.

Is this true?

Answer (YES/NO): NO